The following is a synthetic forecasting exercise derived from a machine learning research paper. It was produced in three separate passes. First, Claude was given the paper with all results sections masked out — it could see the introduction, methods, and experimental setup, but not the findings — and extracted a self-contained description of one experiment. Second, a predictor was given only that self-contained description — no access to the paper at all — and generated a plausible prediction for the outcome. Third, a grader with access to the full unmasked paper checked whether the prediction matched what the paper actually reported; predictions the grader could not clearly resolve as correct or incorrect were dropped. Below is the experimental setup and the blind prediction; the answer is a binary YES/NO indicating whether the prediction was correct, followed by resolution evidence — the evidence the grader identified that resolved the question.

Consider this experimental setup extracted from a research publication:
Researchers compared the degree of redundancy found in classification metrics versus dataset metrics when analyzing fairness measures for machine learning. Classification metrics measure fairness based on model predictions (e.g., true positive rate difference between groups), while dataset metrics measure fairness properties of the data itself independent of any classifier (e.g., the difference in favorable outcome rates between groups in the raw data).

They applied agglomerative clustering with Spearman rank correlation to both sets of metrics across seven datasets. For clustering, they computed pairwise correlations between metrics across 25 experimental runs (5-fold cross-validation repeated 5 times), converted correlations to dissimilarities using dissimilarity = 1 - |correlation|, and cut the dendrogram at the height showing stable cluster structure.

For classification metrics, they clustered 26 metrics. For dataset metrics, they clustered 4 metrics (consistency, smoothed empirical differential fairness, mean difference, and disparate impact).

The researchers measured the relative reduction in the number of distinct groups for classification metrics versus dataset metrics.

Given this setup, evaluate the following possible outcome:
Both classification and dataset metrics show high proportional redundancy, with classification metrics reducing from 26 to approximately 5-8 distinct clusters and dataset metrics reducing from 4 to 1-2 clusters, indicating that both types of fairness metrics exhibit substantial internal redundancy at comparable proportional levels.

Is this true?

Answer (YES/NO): NO